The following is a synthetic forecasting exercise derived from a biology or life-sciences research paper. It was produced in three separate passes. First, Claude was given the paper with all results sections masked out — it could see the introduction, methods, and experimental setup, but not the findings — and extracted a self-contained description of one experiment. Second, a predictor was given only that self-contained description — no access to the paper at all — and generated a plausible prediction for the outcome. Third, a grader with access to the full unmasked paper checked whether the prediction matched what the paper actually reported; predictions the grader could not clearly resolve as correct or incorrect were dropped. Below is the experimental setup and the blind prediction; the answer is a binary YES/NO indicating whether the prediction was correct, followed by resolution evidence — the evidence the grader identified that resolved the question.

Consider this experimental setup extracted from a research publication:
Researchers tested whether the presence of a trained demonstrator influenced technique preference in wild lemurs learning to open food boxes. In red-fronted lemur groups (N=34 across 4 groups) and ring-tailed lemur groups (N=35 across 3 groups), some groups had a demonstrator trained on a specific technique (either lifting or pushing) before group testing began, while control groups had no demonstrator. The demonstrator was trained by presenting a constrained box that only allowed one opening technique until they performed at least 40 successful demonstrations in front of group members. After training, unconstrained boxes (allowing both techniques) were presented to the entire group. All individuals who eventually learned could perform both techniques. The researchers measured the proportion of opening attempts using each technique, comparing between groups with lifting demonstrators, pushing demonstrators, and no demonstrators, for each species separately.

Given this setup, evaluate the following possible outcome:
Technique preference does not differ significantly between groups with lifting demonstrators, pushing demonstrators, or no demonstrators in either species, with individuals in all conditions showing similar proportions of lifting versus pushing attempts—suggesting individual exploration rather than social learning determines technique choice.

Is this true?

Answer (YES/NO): NO